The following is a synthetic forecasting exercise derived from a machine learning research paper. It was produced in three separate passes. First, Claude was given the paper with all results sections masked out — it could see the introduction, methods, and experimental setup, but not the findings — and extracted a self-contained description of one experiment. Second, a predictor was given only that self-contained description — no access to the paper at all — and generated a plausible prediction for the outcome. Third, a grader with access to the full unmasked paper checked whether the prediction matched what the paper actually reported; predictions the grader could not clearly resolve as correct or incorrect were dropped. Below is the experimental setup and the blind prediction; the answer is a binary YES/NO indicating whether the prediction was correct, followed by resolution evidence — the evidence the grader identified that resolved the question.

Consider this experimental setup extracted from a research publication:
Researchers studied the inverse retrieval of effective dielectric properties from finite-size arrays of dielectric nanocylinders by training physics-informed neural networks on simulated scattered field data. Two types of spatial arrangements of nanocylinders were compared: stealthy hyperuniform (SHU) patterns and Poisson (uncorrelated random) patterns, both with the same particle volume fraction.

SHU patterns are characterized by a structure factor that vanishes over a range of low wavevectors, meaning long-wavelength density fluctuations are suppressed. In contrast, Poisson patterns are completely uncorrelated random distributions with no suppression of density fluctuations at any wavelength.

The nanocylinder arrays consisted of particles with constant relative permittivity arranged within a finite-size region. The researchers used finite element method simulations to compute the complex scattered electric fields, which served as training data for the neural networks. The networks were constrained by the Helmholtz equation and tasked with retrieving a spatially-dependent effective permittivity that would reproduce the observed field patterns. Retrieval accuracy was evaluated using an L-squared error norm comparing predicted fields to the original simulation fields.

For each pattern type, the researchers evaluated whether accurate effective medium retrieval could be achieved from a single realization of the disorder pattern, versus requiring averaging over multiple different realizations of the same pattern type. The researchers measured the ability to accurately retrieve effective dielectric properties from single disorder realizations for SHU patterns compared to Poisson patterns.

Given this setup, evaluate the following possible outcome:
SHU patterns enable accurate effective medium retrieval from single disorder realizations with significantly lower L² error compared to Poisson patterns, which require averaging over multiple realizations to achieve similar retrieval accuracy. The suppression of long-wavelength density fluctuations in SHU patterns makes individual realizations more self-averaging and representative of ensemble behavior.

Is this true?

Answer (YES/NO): NO